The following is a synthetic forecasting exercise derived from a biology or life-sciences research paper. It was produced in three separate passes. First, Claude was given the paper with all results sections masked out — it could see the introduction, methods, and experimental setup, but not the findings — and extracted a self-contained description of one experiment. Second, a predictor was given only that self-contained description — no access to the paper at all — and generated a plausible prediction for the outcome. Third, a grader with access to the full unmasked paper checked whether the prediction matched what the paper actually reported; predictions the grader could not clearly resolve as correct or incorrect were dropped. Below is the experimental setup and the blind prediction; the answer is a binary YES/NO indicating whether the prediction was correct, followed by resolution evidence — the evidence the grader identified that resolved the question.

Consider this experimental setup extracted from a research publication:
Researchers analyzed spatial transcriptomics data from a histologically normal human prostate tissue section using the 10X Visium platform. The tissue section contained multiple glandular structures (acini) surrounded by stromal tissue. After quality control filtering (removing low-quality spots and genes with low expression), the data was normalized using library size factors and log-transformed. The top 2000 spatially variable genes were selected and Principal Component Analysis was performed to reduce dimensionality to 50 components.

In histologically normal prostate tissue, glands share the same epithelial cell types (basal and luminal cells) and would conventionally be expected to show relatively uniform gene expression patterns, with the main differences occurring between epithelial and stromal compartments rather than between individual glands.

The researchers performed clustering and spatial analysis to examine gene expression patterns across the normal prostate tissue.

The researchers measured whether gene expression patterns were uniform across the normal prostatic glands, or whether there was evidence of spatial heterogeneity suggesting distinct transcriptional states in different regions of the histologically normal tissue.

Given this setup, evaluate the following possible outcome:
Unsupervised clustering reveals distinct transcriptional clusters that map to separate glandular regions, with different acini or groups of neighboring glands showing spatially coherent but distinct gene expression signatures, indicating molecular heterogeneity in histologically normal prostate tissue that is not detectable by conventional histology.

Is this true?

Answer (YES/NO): YES